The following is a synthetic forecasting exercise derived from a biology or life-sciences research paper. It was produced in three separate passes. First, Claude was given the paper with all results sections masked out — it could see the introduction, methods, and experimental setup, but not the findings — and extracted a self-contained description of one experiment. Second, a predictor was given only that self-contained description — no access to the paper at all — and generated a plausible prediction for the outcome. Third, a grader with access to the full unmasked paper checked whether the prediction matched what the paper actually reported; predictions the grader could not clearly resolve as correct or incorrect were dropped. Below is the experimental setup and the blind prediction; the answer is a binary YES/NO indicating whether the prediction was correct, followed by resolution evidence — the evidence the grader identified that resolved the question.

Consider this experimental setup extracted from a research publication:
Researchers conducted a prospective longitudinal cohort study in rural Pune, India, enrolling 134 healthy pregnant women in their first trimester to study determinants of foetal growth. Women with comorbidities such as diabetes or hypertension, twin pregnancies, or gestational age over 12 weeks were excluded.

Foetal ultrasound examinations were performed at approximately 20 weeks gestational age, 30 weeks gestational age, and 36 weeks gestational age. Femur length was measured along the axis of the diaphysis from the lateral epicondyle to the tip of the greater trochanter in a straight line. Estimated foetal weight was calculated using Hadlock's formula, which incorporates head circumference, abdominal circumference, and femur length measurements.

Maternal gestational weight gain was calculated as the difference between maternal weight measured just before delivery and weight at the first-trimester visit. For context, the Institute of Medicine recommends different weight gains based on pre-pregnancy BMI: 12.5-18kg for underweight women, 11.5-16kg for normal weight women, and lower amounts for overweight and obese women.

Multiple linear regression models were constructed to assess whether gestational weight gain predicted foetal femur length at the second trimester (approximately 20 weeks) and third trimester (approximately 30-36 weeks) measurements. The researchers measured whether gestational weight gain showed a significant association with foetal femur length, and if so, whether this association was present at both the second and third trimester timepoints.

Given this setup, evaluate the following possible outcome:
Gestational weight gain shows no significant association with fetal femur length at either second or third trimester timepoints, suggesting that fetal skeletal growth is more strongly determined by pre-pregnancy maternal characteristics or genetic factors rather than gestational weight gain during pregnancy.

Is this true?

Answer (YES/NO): NO